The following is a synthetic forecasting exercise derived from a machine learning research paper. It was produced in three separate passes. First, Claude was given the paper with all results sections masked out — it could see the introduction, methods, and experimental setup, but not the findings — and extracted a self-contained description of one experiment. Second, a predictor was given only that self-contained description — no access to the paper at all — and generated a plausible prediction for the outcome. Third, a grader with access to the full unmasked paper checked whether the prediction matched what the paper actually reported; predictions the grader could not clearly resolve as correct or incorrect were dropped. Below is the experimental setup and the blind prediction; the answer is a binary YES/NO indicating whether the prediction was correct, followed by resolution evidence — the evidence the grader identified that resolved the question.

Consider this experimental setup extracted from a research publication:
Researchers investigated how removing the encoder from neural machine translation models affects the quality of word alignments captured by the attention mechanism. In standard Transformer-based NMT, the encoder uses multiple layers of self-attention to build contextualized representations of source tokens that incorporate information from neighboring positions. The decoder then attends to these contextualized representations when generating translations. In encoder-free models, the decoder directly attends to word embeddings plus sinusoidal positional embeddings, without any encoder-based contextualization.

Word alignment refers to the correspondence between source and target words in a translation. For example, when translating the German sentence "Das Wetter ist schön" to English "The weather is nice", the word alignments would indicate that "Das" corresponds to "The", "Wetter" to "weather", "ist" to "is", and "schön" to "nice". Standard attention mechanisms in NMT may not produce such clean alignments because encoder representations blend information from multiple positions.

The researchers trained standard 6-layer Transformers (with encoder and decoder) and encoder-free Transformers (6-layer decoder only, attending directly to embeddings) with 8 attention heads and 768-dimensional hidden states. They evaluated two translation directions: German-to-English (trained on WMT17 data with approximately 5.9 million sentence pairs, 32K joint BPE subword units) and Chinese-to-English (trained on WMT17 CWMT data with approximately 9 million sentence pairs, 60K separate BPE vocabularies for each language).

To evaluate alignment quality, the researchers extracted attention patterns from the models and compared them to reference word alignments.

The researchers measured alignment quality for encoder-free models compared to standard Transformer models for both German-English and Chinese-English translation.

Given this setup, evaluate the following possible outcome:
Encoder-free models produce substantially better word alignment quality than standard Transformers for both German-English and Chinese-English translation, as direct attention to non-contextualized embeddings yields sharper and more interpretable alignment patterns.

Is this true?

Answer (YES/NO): NO